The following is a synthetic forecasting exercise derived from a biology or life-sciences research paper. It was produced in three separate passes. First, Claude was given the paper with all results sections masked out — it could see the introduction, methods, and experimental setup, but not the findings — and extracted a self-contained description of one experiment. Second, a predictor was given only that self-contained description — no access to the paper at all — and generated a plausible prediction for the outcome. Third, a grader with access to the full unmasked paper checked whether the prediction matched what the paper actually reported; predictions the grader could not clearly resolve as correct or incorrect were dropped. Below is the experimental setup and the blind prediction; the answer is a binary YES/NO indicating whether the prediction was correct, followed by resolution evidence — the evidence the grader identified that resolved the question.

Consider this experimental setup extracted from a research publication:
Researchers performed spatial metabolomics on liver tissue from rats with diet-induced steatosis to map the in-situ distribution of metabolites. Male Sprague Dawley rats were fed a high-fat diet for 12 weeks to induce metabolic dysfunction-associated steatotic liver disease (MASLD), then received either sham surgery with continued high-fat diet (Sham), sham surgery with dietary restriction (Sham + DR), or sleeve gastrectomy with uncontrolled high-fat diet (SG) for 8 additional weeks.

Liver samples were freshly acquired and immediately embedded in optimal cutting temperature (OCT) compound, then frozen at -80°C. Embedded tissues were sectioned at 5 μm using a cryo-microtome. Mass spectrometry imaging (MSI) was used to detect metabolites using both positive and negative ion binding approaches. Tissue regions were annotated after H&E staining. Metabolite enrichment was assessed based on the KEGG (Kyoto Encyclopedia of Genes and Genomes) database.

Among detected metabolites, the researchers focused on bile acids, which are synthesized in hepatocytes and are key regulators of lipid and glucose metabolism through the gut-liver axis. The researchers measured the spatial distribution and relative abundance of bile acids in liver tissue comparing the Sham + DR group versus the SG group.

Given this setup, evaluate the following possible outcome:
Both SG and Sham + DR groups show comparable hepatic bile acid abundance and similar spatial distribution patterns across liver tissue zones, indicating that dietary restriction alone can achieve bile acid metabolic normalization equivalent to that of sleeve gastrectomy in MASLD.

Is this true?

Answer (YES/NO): NO